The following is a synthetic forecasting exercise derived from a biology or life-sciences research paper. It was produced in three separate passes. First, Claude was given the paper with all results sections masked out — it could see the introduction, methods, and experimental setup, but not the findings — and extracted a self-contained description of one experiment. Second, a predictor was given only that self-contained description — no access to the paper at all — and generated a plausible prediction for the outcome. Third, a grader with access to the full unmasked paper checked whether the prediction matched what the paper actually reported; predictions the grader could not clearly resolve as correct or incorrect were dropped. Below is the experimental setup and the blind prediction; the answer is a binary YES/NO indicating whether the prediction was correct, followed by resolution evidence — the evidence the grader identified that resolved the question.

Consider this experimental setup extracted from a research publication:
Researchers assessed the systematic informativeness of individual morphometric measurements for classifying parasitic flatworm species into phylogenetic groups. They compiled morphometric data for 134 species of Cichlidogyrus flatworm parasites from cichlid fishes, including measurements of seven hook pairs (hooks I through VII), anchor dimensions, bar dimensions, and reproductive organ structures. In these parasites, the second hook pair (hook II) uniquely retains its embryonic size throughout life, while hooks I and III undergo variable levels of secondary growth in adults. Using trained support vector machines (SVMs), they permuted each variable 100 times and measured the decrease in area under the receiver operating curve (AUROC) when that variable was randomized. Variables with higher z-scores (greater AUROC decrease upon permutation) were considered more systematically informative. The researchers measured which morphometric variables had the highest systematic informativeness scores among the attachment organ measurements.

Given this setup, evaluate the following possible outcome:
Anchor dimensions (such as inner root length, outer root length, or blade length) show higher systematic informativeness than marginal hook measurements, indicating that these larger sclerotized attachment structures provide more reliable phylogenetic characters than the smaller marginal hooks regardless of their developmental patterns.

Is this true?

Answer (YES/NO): NO